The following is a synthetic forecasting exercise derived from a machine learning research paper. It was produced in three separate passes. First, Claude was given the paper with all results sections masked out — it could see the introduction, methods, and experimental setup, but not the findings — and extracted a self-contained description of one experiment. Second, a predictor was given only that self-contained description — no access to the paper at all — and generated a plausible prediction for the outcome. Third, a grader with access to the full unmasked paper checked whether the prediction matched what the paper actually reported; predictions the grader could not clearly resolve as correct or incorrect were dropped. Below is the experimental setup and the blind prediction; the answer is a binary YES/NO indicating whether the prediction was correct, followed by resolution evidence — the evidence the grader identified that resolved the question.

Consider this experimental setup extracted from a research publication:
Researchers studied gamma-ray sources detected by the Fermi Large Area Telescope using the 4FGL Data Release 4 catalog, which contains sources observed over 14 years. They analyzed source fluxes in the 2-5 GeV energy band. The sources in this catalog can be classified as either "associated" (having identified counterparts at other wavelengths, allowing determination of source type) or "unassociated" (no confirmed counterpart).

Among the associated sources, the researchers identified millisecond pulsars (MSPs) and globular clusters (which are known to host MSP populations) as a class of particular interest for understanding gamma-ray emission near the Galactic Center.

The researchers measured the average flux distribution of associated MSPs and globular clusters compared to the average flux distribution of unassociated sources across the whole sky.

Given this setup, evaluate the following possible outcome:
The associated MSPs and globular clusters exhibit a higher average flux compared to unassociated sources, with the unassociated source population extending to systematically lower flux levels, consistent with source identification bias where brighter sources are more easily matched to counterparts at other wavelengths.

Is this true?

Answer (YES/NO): YES